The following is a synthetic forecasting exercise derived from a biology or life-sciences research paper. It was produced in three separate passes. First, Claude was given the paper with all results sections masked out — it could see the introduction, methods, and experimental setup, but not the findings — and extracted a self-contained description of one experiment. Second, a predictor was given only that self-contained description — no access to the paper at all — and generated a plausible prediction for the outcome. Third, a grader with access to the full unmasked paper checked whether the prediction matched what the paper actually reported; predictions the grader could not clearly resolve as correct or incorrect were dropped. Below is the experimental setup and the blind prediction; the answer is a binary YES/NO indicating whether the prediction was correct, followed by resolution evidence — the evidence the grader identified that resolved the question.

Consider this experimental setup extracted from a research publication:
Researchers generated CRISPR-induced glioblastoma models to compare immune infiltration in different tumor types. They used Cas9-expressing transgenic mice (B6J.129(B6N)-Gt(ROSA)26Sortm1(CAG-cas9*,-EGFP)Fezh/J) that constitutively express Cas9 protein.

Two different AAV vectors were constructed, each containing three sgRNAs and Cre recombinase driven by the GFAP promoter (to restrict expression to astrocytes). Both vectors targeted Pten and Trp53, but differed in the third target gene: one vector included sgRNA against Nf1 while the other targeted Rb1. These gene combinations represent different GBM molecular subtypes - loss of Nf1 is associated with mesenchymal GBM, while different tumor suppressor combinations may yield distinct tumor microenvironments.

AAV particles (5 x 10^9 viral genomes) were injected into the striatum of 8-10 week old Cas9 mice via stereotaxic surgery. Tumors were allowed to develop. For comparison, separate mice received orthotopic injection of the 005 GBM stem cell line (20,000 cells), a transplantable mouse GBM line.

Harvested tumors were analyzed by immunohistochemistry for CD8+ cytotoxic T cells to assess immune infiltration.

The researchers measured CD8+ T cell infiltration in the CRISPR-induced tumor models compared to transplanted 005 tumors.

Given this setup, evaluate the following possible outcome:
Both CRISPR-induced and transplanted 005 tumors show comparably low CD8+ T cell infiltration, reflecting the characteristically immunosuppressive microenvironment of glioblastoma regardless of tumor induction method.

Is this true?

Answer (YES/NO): NO